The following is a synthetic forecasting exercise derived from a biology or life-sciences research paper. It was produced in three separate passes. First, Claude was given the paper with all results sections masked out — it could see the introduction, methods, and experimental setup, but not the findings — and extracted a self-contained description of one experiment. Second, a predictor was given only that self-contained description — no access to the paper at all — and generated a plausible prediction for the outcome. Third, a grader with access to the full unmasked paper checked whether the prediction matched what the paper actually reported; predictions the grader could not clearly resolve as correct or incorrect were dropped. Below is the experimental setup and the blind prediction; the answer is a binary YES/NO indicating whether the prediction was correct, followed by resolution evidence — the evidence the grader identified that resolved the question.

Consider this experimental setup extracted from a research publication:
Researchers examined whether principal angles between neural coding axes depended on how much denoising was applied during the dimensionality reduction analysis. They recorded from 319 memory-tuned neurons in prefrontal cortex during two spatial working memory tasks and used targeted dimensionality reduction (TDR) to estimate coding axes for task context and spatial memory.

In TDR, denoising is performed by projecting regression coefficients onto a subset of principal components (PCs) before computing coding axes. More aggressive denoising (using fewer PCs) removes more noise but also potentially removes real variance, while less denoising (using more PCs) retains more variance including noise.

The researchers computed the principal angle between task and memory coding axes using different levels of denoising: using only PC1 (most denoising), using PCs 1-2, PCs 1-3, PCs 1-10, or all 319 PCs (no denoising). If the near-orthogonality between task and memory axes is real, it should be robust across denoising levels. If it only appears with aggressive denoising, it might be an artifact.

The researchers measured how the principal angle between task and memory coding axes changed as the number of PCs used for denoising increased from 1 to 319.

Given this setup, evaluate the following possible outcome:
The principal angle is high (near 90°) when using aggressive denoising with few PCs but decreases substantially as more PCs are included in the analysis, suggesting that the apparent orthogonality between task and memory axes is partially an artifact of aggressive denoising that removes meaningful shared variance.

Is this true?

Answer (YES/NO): NO